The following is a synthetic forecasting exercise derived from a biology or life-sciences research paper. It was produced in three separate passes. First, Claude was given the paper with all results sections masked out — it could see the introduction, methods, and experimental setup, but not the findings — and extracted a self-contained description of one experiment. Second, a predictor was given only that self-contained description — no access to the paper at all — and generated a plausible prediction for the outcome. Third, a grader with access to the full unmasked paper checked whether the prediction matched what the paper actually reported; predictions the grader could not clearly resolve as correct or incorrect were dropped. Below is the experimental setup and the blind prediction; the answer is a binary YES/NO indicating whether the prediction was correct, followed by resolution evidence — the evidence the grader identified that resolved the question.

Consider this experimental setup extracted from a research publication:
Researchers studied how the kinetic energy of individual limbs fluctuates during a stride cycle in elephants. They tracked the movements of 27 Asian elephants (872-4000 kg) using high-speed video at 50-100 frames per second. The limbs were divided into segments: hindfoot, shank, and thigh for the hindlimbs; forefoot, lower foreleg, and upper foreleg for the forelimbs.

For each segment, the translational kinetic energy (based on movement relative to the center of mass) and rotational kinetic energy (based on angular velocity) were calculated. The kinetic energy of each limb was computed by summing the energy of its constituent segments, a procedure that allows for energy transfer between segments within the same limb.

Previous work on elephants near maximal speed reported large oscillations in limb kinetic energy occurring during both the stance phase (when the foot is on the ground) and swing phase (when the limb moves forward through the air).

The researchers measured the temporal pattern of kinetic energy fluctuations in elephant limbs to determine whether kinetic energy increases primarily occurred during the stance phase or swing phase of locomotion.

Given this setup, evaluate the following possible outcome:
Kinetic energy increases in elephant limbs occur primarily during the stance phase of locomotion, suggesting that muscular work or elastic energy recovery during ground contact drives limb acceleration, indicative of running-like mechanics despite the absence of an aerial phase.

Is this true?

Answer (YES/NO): NO